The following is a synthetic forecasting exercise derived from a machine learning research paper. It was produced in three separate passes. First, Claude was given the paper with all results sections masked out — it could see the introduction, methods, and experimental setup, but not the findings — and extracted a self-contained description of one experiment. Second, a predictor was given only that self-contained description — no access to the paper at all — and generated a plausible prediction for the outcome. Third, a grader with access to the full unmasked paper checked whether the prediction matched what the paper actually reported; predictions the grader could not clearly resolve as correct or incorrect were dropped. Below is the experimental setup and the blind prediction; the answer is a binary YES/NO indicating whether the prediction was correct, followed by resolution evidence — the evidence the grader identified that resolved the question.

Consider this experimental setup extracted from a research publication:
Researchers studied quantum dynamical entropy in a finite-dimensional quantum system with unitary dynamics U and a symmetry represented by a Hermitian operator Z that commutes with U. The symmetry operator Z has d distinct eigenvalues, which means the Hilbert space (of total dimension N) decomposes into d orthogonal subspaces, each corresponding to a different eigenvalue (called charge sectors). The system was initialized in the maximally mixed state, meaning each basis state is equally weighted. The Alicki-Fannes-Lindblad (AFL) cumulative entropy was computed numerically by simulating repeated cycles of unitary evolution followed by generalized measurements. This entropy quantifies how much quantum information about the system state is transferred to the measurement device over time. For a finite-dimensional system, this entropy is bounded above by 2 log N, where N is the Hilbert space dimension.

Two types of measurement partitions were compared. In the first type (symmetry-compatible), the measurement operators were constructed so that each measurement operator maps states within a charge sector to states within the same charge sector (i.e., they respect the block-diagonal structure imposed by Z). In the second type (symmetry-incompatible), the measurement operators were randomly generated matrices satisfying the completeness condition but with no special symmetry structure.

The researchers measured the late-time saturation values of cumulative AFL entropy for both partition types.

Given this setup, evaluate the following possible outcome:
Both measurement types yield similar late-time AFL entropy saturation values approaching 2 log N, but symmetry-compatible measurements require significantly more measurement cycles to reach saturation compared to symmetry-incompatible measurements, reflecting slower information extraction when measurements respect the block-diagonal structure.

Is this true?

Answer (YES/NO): NO